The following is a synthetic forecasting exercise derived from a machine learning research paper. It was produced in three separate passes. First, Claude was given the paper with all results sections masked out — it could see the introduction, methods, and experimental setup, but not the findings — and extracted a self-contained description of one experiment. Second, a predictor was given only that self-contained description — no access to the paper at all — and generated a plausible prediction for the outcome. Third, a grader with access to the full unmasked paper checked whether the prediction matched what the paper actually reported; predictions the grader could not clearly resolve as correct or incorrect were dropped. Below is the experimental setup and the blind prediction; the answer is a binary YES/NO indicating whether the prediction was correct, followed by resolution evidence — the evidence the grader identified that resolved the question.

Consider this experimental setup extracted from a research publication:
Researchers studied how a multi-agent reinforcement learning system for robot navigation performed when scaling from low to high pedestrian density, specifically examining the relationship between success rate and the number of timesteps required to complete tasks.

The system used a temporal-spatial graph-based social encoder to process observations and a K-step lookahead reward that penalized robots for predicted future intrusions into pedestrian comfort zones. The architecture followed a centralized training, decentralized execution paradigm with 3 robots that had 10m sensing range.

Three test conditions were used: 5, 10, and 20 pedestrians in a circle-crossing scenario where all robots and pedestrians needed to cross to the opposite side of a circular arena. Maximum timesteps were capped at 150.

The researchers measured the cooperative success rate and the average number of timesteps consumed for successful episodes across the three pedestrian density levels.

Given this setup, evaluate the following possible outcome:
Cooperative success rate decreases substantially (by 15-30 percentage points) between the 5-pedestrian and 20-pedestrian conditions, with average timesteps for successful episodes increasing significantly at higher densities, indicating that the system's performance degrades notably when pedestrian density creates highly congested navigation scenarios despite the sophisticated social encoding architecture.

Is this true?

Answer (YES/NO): NO